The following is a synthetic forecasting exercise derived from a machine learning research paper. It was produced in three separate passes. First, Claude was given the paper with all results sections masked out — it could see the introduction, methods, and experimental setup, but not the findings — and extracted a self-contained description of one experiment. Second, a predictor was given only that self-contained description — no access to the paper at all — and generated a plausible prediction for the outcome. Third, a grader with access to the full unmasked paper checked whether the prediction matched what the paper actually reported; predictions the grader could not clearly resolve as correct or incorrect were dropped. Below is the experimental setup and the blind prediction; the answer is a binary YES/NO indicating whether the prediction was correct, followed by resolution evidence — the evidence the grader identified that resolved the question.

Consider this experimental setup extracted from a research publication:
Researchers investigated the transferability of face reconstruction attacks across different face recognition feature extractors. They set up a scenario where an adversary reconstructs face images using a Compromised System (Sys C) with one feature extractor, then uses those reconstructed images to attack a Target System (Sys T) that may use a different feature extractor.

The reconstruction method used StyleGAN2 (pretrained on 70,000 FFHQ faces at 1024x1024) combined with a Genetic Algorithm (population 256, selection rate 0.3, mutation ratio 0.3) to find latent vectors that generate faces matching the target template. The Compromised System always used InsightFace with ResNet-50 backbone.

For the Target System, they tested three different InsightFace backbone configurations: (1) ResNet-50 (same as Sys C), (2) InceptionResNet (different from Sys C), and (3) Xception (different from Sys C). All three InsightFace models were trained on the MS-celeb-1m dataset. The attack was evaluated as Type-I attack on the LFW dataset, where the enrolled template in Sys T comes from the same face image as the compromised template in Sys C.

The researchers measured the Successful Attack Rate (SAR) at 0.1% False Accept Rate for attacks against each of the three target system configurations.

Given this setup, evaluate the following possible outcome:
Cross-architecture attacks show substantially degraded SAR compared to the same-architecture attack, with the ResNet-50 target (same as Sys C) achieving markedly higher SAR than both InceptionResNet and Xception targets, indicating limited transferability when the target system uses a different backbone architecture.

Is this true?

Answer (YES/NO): YES